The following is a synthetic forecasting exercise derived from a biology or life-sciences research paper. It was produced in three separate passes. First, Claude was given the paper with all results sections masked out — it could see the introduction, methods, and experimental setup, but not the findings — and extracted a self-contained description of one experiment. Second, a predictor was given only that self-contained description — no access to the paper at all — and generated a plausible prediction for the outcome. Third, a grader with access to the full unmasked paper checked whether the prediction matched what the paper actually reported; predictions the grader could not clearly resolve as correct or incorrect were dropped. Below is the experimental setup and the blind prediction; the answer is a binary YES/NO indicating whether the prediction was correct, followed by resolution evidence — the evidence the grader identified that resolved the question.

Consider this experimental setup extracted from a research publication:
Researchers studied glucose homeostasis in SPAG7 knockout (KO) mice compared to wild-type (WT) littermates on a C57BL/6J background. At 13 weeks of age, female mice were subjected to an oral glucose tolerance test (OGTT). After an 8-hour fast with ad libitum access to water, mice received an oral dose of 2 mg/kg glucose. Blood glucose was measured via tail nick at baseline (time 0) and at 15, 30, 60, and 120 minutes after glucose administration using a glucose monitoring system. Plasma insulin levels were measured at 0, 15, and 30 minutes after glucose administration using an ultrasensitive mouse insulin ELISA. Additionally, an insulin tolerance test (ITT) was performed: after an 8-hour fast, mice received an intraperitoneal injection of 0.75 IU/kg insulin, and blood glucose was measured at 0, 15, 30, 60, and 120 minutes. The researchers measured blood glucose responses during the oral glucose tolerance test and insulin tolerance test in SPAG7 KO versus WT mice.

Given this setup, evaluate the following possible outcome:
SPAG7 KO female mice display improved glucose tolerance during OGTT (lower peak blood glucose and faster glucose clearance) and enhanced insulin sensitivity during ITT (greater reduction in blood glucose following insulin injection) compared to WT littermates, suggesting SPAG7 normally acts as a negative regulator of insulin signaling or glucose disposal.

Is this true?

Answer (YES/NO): NO